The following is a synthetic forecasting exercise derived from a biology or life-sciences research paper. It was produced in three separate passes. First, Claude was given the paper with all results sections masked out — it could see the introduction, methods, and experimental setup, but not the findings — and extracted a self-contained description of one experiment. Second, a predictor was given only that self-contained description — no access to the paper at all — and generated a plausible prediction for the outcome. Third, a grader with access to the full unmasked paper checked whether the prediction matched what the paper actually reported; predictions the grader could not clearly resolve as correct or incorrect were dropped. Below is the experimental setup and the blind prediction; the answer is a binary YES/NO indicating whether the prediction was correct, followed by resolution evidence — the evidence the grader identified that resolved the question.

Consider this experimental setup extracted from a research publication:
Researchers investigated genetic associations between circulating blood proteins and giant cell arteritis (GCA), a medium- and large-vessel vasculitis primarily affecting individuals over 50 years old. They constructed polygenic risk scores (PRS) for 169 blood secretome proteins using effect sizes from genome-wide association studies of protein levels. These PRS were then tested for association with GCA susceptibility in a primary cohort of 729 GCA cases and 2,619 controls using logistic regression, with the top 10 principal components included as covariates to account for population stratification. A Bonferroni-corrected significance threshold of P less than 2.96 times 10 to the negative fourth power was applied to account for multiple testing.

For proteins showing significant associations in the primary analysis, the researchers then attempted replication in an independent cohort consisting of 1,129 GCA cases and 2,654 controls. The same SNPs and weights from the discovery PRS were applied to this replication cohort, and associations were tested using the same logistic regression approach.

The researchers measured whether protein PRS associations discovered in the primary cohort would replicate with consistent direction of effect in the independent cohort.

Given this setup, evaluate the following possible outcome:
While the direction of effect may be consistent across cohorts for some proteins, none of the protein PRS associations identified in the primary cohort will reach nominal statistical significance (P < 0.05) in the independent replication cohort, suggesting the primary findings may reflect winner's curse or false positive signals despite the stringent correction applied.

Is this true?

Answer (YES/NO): NO